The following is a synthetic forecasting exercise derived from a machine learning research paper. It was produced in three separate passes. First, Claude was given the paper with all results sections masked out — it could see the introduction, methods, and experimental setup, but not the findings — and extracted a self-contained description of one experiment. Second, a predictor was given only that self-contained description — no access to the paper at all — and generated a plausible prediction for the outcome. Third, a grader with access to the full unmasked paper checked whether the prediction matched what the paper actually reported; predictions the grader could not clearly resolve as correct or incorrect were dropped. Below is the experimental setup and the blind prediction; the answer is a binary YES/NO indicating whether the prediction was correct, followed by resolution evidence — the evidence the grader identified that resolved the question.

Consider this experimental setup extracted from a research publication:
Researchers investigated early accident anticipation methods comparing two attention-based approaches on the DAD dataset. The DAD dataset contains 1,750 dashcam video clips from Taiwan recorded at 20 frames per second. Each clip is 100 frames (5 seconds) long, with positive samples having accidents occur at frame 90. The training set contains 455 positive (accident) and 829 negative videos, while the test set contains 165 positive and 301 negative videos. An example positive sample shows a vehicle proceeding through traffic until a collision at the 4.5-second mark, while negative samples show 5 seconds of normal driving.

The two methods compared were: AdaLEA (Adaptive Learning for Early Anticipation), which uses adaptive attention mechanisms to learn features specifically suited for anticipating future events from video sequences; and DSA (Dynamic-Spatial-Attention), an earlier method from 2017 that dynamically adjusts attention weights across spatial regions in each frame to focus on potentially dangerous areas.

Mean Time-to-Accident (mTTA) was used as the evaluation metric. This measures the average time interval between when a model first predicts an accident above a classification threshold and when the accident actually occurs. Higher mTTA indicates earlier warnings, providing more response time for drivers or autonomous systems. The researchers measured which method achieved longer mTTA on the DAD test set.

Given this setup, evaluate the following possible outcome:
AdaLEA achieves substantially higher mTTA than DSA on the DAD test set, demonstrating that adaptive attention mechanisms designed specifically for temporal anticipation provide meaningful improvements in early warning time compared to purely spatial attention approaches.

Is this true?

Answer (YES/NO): YES